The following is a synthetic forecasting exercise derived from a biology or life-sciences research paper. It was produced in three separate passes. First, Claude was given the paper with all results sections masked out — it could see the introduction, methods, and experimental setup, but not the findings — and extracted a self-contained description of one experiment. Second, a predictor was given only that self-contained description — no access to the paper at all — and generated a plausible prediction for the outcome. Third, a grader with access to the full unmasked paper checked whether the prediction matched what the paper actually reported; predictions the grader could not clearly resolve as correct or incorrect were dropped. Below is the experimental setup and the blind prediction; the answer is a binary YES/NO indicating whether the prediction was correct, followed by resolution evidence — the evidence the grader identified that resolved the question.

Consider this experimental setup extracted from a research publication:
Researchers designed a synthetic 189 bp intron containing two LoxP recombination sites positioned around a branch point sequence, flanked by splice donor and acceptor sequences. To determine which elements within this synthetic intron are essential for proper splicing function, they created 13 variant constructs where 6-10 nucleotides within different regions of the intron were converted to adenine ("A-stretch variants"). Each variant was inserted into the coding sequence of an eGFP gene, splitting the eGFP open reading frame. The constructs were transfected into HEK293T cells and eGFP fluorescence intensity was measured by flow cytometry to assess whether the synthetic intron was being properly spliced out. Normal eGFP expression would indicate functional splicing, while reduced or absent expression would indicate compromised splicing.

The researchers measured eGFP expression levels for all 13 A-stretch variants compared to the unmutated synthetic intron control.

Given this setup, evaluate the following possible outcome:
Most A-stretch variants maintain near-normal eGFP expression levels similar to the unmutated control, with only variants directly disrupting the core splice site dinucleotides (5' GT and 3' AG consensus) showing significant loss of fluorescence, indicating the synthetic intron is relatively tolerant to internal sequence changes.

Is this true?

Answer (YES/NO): NO